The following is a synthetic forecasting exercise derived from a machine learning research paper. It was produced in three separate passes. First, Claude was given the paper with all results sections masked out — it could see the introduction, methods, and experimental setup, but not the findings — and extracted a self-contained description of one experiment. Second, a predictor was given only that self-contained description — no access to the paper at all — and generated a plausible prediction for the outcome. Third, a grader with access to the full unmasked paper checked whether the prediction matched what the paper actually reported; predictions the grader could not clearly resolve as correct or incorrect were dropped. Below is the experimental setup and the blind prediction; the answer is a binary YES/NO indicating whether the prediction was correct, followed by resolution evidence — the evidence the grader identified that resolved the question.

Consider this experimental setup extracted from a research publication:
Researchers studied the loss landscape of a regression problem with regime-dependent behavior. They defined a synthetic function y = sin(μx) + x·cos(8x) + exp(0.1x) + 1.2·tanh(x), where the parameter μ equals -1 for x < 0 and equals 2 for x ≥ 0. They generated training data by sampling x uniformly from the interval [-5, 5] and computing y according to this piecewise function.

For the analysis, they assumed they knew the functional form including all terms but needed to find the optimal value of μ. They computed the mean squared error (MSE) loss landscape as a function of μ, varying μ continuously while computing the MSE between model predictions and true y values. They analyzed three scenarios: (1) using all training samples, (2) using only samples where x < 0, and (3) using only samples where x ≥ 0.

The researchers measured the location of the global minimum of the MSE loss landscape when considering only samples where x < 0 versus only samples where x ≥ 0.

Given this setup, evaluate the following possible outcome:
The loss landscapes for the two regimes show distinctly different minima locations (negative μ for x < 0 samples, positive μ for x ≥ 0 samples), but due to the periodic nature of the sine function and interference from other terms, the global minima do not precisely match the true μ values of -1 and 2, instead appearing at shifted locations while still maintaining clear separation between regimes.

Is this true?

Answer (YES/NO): NO